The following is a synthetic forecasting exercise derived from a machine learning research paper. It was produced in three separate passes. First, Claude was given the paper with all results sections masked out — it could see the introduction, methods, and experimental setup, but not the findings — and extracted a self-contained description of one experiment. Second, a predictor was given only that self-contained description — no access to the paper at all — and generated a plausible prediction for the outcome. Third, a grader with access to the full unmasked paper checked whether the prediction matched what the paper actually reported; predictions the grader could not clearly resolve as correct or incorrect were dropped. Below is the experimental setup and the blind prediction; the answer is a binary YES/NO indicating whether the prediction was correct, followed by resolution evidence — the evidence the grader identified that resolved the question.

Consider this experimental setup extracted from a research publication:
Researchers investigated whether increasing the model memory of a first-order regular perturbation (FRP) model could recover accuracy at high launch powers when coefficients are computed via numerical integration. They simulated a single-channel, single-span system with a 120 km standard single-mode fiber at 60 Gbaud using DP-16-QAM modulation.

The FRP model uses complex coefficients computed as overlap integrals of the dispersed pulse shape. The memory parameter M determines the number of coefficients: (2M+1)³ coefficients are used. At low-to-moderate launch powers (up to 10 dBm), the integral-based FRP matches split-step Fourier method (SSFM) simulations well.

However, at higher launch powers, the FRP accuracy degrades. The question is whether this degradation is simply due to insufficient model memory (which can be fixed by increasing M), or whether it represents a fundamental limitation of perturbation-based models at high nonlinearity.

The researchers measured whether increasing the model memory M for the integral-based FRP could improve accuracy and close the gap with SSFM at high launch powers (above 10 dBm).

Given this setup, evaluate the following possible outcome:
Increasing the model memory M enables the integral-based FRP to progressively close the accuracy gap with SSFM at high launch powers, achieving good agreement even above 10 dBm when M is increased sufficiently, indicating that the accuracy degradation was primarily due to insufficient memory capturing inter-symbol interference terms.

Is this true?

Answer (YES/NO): NO